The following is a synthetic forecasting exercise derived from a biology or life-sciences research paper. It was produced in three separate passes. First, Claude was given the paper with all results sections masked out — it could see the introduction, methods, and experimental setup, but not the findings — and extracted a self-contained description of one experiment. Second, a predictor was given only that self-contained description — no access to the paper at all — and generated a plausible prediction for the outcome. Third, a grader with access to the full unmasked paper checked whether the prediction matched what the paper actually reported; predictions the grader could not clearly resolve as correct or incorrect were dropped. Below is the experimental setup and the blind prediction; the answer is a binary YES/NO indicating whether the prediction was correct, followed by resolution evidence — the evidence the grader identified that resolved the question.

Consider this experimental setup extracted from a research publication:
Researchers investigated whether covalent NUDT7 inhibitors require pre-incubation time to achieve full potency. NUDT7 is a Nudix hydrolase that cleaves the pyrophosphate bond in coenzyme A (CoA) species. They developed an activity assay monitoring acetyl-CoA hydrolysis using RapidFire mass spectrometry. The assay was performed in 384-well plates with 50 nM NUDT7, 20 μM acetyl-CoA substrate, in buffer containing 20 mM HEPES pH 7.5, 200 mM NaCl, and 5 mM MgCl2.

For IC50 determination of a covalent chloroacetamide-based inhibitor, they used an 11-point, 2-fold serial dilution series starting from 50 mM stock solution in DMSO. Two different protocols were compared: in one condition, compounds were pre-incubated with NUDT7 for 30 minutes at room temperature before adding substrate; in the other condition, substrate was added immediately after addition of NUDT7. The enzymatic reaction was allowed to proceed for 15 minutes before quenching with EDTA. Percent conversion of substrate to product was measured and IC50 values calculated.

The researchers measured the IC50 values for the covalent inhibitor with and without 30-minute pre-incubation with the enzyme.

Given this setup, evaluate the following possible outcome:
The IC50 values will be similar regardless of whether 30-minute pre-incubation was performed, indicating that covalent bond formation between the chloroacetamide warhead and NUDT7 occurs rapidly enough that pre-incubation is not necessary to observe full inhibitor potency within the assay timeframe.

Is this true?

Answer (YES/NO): NO